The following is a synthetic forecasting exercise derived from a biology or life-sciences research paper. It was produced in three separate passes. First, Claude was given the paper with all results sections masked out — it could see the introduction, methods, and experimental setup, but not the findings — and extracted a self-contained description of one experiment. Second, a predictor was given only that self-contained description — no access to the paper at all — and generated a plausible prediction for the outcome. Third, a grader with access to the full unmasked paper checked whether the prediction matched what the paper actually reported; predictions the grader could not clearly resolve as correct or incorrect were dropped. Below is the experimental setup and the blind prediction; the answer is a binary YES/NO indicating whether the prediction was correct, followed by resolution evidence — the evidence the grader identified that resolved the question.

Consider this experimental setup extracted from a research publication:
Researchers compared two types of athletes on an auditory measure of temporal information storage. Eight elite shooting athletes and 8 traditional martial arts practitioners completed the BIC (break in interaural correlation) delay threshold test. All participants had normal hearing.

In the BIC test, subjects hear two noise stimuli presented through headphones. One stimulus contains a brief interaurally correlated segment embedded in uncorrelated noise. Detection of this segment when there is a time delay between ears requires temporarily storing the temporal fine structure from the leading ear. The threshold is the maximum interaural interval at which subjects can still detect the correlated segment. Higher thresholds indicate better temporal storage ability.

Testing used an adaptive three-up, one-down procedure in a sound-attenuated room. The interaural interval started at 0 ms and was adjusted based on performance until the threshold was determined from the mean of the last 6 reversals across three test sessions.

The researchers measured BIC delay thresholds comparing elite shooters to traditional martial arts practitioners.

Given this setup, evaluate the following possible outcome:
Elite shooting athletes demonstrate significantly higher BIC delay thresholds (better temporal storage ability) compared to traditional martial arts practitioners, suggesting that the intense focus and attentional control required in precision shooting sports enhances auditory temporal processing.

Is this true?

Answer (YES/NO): NO